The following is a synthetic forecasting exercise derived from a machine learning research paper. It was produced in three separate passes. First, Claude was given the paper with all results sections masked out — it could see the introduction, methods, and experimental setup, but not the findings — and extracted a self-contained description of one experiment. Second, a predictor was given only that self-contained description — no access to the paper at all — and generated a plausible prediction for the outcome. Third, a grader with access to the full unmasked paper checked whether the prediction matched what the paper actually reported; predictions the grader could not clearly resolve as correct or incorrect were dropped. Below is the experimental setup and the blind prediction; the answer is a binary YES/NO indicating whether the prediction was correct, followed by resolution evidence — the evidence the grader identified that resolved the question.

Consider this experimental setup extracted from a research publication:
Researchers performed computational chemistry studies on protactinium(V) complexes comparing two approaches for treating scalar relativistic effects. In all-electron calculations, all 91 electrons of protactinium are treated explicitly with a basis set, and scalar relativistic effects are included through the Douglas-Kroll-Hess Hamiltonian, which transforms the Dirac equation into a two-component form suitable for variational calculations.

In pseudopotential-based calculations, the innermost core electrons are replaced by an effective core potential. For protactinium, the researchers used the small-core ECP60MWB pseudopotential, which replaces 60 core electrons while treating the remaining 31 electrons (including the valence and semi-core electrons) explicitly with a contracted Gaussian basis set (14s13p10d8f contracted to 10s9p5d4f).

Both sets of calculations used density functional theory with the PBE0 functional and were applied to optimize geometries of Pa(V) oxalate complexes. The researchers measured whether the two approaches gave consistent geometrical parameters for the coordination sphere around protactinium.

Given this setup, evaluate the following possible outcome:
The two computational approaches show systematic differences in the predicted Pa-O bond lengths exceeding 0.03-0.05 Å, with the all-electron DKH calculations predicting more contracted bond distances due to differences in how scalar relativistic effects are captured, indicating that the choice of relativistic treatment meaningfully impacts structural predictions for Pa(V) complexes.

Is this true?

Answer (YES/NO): NO